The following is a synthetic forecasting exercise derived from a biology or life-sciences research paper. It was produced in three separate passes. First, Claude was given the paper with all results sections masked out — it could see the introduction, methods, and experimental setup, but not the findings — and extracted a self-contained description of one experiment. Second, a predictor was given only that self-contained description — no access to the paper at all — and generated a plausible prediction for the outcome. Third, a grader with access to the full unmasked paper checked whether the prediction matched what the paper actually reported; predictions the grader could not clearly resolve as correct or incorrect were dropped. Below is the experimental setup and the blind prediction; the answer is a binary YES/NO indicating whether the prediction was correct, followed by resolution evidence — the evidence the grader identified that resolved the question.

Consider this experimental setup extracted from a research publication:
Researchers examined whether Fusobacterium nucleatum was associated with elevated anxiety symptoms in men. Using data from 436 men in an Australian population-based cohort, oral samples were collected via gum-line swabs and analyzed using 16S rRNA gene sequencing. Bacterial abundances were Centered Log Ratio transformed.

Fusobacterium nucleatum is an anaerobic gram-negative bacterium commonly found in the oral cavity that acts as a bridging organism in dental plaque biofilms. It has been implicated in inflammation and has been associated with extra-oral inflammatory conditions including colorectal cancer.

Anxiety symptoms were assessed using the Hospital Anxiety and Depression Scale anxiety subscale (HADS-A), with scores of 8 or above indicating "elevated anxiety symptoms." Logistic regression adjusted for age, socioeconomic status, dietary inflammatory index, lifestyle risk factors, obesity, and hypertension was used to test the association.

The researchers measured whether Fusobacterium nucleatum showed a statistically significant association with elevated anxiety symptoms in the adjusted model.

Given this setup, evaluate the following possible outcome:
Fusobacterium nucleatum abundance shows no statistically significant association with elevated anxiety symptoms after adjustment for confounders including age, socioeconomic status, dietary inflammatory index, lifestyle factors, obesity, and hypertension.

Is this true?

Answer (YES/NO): YES